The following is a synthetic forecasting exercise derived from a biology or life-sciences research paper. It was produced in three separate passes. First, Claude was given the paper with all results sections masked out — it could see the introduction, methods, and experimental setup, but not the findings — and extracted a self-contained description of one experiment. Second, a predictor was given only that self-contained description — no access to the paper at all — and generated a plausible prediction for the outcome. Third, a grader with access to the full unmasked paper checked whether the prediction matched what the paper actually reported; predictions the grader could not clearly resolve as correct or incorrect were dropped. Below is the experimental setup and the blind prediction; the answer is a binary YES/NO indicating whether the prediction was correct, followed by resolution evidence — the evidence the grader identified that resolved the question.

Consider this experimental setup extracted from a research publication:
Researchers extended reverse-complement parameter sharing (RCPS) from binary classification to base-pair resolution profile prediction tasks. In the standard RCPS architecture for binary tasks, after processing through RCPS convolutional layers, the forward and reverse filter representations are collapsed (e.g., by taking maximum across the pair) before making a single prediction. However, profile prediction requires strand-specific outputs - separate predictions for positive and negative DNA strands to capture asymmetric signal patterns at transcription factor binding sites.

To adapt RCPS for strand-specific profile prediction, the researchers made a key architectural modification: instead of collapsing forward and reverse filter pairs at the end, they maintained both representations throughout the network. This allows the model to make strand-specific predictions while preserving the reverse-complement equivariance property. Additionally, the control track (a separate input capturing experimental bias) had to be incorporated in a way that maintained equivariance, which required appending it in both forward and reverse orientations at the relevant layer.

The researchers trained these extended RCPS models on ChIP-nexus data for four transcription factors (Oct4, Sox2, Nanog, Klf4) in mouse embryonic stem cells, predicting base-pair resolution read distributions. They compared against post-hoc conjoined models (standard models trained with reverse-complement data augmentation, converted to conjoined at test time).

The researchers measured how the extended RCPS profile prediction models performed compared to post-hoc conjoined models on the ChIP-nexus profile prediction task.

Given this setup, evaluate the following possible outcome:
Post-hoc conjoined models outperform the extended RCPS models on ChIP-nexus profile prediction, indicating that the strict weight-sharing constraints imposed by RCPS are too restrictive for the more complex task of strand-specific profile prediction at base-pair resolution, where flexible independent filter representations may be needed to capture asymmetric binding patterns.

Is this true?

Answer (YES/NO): NO